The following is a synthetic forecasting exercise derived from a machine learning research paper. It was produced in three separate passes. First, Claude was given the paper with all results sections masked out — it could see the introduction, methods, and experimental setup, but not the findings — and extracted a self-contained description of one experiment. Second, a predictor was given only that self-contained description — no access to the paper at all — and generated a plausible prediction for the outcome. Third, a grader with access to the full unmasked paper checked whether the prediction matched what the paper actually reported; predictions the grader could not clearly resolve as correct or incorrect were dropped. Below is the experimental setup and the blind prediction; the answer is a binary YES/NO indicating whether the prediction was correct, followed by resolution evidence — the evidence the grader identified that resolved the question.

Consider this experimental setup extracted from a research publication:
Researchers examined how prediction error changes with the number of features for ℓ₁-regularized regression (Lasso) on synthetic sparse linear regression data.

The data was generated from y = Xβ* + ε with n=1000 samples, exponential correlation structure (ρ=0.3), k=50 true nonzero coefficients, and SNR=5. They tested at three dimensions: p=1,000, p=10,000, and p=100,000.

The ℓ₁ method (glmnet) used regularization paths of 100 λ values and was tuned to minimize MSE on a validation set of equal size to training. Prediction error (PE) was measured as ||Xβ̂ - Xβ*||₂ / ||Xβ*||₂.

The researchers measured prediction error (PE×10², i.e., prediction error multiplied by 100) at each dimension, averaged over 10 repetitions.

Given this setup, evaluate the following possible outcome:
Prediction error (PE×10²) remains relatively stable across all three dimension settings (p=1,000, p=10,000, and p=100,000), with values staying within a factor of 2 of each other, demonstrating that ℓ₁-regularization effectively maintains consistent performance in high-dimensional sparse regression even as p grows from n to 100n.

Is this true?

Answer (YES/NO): NO